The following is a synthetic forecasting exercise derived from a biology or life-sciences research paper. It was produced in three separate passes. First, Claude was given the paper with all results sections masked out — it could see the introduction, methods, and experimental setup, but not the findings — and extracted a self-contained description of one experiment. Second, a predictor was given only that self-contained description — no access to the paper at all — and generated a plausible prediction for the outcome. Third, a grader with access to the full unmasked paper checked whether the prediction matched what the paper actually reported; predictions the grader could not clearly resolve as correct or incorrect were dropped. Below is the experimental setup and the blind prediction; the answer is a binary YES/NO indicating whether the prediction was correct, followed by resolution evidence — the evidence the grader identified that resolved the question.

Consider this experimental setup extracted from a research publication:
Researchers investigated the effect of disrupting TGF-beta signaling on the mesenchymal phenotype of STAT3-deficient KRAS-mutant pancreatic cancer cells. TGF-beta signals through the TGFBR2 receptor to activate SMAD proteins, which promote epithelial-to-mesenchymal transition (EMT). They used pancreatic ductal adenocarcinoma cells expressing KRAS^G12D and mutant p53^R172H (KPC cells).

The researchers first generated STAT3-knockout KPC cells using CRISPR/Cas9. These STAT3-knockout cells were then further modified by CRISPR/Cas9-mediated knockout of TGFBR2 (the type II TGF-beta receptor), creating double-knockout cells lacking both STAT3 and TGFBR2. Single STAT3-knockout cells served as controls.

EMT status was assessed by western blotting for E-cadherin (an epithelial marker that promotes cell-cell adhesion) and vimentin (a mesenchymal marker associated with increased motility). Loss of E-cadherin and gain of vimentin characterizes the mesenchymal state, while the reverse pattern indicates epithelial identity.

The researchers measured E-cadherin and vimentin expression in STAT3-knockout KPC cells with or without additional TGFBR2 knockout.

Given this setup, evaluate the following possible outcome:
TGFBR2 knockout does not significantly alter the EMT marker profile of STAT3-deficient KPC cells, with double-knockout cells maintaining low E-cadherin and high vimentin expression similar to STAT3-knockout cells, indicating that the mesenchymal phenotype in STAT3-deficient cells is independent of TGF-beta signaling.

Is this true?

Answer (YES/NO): NO